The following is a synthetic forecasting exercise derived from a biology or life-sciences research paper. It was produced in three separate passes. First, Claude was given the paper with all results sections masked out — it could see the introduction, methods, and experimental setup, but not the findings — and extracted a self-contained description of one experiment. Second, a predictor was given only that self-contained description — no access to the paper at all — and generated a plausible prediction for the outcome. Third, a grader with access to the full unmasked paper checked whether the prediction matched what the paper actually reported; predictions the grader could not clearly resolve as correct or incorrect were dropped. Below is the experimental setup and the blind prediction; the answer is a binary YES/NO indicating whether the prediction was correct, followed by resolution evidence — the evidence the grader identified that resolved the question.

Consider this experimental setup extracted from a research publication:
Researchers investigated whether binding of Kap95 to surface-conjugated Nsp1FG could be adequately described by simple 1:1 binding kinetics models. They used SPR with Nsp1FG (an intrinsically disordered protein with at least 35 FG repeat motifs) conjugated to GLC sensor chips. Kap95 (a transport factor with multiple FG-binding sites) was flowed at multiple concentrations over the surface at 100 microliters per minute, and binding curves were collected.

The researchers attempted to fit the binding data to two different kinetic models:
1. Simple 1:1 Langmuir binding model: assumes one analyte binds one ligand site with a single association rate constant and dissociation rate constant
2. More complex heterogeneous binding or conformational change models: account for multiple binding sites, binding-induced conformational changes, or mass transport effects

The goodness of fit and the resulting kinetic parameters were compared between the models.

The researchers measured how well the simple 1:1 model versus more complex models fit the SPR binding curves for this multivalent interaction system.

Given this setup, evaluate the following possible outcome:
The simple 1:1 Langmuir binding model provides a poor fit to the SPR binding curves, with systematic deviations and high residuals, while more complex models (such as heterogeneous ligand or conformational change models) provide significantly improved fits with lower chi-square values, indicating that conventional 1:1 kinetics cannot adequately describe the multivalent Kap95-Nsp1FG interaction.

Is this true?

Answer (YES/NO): YES